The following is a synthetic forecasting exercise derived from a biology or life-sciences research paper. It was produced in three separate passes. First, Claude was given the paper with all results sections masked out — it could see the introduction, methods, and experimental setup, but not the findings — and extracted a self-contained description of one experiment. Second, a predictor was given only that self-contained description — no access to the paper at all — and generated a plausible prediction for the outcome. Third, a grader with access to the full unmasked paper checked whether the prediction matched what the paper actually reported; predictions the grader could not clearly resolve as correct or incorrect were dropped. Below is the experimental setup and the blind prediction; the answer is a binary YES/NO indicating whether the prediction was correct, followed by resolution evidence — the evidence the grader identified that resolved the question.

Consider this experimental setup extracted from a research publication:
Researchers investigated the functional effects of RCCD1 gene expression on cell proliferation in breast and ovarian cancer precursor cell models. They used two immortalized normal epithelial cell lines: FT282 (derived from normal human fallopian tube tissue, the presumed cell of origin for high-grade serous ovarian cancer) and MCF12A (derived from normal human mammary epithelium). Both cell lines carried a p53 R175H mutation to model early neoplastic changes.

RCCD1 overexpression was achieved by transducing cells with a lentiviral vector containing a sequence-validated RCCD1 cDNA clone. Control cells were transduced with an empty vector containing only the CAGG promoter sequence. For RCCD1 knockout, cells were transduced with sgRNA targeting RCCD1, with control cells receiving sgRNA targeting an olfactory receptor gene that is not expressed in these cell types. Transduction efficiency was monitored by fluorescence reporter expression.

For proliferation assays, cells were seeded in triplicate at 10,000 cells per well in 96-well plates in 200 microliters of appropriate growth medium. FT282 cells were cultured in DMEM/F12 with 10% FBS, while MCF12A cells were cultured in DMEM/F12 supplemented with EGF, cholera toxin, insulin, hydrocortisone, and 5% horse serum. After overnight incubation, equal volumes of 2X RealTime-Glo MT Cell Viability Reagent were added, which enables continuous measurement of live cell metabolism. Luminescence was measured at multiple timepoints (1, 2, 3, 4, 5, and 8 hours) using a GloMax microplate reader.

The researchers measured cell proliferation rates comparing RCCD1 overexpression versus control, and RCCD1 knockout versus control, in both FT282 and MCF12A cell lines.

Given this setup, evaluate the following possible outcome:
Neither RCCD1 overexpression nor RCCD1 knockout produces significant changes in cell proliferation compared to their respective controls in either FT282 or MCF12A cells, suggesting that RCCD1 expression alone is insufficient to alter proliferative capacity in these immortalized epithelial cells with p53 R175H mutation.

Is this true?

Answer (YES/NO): NO